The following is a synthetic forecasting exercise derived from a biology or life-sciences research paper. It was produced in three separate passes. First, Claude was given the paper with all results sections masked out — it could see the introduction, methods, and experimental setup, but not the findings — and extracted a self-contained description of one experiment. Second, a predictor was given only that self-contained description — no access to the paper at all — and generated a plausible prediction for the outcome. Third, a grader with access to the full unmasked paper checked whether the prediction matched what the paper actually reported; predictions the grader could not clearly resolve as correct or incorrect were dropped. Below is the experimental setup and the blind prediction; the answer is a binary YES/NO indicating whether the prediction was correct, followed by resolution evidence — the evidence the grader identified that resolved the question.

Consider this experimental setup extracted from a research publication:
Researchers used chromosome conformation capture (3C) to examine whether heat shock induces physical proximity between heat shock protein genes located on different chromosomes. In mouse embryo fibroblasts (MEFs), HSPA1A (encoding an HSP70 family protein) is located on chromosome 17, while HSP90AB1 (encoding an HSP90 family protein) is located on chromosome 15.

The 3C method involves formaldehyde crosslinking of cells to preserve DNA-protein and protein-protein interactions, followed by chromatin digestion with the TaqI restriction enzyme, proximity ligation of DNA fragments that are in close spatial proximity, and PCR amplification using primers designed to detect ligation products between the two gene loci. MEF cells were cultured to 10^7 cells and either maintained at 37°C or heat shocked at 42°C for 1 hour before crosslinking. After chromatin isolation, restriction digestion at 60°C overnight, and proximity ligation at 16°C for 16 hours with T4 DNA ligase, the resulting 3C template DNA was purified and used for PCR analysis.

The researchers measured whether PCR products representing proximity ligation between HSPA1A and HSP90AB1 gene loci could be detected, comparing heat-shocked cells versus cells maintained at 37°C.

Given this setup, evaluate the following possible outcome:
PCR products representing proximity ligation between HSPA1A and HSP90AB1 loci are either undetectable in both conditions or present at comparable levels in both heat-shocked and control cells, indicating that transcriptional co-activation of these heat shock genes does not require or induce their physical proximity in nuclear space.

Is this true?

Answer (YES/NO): NO